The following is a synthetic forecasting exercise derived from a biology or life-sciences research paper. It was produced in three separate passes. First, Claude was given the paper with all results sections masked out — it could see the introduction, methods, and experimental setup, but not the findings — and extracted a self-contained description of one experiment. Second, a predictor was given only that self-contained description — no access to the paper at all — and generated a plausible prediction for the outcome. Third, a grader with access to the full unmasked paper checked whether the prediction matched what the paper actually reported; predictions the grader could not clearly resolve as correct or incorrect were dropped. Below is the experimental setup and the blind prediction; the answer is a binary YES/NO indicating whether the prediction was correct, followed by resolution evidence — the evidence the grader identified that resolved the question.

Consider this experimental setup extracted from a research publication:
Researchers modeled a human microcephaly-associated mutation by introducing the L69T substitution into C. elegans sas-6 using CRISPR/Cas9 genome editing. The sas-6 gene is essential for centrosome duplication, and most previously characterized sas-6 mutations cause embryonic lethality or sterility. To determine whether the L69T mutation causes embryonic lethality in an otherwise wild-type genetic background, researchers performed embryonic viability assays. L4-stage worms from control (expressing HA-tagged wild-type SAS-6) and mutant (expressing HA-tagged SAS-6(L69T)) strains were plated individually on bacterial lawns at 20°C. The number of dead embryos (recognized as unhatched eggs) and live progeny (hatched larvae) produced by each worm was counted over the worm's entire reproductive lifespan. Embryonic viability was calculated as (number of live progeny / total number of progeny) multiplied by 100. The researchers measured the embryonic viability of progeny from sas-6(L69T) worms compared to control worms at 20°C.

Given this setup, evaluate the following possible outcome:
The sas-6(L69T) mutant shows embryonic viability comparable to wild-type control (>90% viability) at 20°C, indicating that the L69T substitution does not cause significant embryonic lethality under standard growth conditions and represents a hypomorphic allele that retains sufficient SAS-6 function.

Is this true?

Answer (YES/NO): YES